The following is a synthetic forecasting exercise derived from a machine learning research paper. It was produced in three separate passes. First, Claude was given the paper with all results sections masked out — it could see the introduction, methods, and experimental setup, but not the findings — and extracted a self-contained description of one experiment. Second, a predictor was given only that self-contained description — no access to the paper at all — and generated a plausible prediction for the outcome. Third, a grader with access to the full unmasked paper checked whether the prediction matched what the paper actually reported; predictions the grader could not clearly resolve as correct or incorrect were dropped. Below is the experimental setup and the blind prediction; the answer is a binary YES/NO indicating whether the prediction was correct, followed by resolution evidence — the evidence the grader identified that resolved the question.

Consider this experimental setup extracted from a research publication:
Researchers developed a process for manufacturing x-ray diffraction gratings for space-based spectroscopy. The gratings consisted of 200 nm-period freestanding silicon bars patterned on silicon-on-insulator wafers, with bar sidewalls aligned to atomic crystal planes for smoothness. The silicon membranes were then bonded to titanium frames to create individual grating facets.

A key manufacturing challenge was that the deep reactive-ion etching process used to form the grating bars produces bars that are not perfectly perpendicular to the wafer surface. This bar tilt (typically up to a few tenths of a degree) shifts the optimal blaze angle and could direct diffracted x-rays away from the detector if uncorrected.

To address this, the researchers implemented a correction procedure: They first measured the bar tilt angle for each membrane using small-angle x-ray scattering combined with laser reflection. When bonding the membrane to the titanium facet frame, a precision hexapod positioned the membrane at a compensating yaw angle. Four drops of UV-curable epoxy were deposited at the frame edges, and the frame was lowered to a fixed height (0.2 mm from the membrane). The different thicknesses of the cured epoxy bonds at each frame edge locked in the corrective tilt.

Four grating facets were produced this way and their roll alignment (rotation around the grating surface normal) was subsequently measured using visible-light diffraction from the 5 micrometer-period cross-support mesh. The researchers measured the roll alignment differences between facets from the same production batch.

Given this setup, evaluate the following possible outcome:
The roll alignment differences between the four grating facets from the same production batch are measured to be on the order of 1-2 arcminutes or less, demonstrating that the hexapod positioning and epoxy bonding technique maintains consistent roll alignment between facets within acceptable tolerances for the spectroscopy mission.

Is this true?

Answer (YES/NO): NO